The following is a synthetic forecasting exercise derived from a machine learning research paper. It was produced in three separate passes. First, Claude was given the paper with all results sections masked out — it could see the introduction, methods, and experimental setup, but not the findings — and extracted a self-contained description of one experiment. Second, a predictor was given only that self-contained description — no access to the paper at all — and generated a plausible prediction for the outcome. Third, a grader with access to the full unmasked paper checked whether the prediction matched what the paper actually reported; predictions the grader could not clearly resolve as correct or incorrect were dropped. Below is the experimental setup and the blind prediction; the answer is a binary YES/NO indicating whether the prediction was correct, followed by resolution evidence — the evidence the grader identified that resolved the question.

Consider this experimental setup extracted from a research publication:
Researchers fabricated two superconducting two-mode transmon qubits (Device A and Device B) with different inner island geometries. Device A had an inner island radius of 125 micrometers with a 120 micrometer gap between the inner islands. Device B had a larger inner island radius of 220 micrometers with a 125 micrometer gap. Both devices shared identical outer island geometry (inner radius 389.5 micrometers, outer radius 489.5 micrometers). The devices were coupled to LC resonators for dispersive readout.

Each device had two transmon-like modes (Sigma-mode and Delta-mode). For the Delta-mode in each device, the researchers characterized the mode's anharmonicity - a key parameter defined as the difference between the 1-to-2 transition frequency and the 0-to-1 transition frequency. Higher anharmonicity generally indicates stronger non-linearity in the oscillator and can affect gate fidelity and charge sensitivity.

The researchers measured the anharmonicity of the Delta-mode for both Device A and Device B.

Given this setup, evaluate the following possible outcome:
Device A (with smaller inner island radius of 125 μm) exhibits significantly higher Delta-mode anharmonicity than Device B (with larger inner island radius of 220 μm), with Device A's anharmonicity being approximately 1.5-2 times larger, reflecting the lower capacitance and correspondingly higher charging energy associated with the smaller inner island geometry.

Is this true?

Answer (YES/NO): NO